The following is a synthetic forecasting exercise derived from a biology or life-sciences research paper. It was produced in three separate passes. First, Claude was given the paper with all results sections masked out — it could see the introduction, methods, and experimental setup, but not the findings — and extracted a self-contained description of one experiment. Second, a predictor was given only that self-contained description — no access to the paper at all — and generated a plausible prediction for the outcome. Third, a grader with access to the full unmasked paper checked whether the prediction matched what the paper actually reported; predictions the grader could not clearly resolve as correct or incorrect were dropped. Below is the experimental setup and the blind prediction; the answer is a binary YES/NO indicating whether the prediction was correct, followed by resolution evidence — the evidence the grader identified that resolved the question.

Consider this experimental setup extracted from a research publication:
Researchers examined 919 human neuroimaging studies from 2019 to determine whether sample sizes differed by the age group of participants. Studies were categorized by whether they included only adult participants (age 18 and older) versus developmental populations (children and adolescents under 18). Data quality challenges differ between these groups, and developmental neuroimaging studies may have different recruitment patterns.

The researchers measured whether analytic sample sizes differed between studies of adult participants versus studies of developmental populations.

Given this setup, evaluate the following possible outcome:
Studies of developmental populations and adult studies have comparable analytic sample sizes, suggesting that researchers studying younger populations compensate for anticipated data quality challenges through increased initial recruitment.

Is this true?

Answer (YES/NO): YES